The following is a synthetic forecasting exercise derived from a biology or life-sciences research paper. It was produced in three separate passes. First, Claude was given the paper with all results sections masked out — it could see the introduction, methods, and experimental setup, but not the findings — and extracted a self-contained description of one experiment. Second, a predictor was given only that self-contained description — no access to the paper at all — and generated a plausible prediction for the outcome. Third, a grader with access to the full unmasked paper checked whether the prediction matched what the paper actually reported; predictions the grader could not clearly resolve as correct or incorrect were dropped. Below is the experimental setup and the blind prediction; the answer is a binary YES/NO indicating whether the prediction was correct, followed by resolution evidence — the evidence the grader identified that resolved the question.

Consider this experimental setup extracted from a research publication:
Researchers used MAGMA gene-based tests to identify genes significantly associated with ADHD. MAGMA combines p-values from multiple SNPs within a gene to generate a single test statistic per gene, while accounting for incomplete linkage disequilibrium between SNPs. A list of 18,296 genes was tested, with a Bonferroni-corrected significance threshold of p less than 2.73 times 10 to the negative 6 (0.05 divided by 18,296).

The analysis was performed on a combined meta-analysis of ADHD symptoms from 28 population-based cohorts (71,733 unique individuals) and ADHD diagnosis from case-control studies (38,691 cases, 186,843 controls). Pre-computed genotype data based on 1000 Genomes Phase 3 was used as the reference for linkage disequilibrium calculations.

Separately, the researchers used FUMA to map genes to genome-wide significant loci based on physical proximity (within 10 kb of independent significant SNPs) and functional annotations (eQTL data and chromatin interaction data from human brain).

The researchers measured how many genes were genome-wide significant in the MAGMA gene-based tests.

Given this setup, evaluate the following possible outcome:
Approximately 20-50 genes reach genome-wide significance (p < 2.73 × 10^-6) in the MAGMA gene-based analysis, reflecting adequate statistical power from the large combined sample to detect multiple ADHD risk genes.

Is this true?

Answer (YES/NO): NO